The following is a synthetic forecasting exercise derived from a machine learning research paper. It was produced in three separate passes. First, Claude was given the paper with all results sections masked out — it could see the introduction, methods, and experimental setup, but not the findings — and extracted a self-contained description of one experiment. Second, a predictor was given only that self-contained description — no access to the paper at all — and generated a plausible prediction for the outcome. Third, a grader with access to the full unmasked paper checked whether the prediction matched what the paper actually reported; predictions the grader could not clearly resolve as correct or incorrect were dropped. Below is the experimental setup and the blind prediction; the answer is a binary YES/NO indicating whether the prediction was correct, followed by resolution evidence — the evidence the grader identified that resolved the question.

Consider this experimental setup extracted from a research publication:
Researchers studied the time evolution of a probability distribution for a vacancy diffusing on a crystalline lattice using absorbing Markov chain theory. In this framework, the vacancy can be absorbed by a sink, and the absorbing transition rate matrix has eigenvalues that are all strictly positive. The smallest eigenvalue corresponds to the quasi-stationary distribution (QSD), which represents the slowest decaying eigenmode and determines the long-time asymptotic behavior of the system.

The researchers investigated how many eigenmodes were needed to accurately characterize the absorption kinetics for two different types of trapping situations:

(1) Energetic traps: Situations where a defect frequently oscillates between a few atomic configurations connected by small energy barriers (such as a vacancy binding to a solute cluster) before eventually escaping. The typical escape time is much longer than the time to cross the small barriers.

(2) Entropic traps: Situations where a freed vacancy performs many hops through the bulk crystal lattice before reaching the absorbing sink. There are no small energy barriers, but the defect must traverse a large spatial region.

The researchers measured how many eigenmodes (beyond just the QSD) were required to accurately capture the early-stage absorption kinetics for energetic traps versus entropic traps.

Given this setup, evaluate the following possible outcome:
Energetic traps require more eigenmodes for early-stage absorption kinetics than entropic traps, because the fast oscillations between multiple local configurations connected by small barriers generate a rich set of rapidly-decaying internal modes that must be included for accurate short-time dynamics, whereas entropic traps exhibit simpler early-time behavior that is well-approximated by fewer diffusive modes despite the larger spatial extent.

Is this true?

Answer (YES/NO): NO